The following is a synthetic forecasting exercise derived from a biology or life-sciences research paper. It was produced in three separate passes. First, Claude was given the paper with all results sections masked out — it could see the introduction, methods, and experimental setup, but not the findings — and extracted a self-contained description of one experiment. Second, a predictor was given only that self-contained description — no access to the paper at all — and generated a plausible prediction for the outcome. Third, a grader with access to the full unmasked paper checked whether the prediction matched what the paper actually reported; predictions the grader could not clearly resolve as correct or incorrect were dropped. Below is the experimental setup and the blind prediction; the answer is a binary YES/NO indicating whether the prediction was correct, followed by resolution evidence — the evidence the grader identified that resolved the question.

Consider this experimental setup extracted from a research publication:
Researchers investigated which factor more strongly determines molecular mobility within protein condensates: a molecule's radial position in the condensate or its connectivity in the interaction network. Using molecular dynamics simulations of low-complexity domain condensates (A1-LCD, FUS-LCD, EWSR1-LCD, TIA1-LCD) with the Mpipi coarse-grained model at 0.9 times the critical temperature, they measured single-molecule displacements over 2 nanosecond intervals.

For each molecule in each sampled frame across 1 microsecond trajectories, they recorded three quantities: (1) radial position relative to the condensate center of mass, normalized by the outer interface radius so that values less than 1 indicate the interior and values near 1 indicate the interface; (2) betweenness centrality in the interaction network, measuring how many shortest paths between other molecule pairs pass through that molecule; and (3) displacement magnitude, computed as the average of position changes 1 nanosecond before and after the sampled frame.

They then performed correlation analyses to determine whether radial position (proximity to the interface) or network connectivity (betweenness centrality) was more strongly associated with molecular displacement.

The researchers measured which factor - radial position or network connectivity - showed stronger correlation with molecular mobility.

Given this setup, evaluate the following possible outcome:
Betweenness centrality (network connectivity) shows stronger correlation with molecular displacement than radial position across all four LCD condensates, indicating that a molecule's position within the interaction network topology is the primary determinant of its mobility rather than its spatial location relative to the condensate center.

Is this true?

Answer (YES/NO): YES